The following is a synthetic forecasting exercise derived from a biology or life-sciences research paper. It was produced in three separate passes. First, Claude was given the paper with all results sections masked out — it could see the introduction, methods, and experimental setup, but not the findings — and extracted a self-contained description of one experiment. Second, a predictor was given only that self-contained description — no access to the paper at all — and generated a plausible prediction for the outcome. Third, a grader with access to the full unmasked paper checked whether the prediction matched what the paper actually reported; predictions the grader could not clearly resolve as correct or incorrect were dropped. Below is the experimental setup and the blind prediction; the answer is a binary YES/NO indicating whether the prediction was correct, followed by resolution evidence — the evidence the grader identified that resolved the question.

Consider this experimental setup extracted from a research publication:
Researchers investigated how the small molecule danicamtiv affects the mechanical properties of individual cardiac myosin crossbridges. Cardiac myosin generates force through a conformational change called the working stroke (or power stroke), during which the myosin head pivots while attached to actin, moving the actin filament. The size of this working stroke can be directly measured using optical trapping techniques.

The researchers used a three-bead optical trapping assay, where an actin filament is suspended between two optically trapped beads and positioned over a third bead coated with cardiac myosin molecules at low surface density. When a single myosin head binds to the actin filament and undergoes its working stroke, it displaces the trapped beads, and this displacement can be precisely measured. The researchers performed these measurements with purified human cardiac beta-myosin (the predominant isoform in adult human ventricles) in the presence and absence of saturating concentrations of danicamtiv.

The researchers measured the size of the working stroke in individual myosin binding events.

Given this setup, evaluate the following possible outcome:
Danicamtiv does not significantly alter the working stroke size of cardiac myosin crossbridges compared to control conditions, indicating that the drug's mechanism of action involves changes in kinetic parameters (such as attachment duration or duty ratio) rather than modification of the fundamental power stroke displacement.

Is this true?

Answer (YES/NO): NO